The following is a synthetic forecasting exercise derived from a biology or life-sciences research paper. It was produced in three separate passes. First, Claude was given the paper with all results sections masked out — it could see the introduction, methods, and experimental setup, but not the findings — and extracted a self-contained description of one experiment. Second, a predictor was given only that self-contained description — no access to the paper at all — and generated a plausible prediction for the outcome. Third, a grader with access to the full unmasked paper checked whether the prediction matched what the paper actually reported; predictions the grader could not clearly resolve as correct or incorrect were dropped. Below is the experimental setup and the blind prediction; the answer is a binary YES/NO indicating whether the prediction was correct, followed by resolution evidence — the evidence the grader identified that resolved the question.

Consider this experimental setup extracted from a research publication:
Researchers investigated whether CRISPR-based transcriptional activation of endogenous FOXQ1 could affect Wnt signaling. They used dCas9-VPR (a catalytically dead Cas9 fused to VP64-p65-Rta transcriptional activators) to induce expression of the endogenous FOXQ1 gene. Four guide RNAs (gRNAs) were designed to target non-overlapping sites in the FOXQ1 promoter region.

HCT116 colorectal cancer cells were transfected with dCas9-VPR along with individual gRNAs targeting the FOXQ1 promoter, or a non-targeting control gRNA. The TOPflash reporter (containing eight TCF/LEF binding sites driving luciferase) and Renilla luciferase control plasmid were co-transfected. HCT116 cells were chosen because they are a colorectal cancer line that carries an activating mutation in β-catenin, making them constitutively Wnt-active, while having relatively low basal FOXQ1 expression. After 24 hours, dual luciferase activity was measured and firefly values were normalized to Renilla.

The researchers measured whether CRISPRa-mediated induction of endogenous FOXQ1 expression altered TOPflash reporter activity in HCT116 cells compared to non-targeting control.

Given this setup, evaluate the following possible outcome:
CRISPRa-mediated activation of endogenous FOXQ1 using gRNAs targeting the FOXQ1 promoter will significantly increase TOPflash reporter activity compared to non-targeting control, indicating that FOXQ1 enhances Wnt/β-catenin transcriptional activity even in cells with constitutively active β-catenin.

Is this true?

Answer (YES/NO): YES